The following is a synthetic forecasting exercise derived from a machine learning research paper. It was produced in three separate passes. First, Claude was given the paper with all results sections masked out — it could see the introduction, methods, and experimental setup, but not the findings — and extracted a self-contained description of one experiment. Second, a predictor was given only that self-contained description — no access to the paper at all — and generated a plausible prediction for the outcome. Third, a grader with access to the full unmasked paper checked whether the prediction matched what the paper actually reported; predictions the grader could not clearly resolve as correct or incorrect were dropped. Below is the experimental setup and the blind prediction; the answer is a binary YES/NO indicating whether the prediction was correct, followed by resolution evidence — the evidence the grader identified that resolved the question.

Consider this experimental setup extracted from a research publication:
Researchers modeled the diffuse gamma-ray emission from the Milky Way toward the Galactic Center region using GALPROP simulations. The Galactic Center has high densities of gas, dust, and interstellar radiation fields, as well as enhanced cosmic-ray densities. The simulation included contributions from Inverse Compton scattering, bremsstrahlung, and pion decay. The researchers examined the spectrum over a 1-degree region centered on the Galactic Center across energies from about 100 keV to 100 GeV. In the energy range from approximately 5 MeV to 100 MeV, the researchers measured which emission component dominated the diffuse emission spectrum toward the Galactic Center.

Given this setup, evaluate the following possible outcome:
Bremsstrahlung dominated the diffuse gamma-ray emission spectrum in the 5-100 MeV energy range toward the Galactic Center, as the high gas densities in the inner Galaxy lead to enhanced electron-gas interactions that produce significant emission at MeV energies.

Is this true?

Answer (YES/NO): YES